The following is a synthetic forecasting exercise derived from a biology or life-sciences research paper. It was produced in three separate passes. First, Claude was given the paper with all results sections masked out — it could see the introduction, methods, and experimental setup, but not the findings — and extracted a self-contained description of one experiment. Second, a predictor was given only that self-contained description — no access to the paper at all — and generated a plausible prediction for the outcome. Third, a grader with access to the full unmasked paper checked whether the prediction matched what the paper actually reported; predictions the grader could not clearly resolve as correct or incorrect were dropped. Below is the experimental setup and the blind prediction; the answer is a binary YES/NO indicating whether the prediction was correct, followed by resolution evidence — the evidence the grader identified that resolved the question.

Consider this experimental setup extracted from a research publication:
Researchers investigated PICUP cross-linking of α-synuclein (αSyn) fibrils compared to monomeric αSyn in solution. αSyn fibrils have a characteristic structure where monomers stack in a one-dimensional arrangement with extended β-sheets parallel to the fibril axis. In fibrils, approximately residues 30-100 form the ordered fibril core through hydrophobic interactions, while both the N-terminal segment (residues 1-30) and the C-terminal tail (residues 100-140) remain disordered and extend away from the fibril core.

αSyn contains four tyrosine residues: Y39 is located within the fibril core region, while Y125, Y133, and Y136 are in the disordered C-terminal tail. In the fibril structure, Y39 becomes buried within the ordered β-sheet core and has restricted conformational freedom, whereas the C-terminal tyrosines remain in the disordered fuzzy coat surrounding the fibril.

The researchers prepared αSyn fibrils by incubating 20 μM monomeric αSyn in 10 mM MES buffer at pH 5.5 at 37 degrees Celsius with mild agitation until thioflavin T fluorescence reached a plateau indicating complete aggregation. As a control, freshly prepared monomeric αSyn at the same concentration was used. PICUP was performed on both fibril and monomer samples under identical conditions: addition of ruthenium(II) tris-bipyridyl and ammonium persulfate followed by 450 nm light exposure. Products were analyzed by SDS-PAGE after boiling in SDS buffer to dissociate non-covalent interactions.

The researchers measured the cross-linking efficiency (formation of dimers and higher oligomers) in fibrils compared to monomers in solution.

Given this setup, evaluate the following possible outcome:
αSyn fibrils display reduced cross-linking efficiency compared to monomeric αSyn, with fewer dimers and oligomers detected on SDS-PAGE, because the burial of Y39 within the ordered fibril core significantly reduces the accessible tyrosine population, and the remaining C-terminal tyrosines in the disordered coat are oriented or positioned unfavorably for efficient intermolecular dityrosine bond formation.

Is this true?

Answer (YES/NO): NO